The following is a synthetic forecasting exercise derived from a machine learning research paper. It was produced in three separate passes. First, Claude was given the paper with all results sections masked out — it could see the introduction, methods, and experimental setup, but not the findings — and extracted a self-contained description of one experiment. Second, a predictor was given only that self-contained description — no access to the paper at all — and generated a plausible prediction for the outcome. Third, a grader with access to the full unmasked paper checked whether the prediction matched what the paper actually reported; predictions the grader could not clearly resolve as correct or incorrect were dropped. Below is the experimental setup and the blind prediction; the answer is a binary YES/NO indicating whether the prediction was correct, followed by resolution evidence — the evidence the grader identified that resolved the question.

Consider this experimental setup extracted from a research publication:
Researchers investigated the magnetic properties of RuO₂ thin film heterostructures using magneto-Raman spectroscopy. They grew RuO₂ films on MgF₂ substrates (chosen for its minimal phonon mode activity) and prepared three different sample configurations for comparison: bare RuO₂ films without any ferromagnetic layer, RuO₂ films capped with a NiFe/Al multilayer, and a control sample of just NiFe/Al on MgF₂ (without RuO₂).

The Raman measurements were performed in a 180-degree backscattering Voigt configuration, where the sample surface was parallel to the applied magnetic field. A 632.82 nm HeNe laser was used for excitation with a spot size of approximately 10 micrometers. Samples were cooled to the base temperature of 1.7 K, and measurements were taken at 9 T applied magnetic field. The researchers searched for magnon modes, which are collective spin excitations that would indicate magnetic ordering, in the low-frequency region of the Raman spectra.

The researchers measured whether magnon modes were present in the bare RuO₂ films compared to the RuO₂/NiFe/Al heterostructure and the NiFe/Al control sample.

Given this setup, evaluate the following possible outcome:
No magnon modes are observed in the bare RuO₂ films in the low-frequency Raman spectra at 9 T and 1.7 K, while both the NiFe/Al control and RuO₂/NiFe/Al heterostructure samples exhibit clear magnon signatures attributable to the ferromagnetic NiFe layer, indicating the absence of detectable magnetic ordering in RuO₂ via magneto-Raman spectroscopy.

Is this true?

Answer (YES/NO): YES